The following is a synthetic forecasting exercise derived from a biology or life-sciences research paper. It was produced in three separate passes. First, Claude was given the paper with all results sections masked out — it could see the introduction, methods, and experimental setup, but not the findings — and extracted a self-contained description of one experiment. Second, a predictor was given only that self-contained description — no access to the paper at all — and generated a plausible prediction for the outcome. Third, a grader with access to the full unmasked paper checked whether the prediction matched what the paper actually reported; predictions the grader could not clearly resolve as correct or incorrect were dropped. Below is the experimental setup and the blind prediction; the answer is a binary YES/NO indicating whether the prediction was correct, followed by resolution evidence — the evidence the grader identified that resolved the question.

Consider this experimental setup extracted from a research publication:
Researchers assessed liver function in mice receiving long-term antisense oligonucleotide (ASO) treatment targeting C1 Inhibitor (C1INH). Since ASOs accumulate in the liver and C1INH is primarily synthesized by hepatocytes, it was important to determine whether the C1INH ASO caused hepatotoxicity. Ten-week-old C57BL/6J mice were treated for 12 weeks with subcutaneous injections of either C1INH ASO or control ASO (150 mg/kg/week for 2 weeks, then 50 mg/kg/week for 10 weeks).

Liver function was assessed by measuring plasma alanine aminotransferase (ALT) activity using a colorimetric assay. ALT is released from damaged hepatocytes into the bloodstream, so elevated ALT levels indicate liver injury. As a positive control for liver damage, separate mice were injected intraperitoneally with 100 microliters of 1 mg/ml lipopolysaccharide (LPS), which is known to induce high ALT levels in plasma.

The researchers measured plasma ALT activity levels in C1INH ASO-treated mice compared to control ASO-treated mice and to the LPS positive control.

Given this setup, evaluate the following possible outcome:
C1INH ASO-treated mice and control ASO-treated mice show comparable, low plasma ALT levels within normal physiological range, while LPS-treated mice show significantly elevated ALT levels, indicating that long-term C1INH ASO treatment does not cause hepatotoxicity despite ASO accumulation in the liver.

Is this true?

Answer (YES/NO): YES